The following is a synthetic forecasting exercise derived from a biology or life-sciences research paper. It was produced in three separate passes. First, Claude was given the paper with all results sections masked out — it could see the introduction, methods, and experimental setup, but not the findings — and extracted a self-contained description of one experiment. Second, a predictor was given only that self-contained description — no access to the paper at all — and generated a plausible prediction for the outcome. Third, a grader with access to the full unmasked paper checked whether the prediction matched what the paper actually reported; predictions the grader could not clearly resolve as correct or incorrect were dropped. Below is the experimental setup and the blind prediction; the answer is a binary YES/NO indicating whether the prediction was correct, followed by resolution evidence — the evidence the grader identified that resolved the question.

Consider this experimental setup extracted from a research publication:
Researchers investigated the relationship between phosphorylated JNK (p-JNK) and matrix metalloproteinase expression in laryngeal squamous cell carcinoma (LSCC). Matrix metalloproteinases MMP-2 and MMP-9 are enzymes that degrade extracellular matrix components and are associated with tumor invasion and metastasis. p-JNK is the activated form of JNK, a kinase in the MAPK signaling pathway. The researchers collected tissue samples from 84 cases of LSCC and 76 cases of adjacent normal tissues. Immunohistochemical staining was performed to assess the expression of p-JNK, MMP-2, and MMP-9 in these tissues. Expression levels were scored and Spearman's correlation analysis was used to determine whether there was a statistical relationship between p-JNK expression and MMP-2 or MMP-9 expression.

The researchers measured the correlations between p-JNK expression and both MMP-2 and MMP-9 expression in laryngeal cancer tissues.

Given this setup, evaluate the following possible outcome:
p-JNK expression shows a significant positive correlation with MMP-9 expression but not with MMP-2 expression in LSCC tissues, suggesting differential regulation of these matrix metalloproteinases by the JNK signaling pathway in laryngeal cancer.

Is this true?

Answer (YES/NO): NO